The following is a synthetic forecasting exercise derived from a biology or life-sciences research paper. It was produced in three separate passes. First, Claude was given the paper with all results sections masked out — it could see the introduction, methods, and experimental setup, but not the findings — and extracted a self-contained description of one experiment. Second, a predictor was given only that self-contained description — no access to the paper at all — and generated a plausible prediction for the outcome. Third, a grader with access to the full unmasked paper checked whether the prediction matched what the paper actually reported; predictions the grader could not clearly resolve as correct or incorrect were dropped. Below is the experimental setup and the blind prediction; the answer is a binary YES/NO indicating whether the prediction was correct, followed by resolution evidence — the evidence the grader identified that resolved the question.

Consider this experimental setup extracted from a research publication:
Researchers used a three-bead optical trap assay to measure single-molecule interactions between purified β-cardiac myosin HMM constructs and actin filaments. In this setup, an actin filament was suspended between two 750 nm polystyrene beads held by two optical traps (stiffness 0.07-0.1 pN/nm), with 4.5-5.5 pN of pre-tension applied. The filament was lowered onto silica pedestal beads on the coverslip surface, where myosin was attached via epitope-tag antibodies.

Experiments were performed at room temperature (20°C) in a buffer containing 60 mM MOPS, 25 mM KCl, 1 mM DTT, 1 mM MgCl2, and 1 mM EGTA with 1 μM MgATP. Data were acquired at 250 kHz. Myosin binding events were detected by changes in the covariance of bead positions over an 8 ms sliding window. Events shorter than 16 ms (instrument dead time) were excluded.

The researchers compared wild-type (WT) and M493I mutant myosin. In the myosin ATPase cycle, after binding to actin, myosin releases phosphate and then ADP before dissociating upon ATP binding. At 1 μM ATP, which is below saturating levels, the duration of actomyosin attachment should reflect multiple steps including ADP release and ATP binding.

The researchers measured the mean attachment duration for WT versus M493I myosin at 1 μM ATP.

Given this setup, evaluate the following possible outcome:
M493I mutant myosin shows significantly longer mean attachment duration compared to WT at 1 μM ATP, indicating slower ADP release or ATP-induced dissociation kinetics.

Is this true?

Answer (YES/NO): NO